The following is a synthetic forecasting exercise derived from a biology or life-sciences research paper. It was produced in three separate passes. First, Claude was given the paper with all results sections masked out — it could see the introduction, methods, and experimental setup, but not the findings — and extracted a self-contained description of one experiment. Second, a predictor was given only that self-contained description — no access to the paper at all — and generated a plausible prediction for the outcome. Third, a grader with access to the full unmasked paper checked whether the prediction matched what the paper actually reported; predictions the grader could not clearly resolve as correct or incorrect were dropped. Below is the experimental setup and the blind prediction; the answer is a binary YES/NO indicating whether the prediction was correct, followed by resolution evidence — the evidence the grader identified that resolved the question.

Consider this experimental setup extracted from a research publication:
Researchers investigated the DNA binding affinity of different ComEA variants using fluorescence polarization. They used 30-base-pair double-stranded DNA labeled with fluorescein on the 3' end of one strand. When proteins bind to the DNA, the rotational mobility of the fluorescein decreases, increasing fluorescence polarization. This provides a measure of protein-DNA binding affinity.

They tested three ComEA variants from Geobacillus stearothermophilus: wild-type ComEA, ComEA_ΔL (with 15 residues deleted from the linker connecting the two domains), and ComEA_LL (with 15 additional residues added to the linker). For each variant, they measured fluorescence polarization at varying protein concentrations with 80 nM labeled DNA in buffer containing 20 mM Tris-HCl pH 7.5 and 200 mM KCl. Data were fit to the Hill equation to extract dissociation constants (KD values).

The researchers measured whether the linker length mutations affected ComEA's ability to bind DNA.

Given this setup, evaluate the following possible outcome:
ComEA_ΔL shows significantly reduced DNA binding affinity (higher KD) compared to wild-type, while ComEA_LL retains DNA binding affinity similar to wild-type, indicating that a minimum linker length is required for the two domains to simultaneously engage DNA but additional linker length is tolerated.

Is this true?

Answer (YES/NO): NO